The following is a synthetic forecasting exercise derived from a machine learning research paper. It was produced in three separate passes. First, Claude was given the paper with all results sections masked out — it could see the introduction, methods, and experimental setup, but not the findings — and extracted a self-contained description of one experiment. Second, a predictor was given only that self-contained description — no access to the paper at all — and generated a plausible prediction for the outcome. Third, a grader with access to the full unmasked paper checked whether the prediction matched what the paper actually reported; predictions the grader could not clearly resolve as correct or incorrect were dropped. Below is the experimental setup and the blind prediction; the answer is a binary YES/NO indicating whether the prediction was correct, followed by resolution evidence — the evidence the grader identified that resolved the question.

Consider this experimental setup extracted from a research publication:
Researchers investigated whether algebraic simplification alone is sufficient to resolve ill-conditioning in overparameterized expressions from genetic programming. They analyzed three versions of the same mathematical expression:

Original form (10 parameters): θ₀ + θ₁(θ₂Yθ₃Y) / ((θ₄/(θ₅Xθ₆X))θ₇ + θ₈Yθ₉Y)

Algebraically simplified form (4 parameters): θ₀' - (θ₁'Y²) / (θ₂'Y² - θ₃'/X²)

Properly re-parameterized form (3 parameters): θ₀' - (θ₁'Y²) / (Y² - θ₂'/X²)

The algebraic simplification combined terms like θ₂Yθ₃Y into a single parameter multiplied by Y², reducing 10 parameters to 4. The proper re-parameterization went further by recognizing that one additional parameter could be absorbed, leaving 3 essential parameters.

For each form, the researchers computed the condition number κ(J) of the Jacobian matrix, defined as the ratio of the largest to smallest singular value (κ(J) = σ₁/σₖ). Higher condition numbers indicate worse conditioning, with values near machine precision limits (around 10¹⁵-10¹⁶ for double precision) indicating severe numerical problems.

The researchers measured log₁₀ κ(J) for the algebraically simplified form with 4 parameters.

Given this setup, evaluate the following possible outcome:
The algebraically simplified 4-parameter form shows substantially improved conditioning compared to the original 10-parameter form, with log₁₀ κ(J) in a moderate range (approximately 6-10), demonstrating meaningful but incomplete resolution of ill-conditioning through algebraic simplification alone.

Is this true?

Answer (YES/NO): NO